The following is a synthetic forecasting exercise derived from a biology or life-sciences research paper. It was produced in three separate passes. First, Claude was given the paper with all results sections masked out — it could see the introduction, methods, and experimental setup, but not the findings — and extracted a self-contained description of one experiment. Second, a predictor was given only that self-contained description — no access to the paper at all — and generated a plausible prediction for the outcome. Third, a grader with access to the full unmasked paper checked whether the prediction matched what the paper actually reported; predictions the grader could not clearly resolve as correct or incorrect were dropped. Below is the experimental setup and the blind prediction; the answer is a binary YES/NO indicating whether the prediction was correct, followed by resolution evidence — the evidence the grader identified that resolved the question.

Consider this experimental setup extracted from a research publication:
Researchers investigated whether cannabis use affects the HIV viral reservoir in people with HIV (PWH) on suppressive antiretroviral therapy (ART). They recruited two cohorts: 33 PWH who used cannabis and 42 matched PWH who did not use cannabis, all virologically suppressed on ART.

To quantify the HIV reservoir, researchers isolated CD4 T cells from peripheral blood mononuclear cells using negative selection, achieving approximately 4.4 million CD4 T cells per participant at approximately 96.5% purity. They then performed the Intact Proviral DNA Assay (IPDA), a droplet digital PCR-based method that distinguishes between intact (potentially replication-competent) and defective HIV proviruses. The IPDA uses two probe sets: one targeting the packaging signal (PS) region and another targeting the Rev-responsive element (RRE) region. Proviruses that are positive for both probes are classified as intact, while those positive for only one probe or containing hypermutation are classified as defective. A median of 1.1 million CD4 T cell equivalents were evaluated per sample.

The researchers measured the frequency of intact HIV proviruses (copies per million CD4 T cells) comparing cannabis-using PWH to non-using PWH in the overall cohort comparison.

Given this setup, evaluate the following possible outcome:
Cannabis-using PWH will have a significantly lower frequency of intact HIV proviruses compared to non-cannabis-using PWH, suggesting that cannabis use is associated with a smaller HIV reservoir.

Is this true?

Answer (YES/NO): NO